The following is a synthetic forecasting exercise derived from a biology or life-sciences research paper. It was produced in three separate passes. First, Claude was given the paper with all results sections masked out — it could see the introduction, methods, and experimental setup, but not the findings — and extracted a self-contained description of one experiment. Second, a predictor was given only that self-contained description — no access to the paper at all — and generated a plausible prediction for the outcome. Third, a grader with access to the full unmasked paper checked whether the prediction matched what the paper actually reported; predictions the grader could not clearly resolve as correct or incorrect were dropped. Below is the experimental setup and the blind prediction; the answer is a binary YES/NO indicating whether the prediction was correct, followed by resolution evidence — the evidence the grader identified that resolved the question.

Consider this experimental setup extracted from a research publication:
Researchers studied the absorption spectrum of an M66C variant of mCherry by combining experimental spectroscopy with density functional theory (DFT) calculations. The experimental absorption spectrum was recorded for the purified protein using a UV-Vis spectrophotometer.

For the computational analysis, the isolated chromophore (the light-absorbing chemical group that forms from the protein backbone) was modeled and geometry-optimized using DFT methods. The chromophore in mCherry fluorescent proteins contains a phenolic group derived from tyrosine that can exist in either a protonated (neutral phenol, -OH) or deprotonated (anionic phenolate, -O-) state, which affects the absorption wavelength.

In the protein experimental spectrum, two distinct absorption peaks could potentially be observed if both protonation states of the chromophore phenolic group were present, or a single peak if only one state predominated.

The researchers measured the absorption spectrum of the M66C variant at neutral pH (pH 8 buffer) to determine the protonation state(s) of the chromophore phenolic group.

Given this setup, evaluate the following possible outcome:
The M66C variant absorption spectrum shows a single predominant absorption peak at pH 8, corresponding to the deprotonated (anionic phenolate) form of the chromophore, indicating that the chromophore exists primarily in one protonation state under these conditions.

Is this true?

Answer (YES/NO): NO